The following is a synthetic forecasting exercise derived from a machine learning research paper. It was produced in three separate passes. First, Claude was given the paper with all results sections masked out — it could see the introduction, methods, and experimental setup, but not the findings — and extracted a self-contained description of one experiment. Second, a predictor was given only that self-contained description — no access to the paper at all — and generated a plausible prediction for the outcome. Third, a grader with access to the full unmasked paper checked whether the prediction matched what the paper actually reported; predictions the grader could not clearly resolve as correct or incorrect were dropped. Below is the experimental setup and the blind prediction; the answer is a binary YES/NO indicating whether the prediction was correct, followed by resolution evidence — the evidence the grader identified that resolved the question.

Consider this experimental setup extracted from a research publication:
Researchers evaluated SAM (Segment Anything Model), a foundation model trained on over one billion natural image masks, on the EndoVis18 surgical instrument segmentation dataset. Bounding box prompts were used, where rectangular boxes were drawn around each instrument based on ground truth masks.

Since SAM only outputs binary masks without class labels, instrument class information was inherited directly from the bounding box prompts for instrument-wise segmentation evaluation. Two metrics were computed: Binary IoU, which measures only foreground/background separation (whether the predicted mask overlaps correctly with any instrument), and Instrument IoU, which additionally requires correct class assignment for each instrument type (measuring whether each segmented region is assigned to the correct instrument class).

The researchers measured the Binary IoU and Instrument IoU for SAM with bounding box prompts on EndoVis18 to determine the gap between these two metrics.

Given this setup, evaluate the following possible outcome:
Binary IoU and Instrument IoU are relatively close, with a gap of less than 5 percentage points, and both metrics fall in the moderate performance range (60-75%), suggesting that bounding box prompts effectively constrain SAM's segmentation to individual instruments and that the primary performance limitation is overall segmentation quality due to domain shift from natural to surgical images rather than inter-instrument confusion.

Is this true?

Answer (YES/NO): NO